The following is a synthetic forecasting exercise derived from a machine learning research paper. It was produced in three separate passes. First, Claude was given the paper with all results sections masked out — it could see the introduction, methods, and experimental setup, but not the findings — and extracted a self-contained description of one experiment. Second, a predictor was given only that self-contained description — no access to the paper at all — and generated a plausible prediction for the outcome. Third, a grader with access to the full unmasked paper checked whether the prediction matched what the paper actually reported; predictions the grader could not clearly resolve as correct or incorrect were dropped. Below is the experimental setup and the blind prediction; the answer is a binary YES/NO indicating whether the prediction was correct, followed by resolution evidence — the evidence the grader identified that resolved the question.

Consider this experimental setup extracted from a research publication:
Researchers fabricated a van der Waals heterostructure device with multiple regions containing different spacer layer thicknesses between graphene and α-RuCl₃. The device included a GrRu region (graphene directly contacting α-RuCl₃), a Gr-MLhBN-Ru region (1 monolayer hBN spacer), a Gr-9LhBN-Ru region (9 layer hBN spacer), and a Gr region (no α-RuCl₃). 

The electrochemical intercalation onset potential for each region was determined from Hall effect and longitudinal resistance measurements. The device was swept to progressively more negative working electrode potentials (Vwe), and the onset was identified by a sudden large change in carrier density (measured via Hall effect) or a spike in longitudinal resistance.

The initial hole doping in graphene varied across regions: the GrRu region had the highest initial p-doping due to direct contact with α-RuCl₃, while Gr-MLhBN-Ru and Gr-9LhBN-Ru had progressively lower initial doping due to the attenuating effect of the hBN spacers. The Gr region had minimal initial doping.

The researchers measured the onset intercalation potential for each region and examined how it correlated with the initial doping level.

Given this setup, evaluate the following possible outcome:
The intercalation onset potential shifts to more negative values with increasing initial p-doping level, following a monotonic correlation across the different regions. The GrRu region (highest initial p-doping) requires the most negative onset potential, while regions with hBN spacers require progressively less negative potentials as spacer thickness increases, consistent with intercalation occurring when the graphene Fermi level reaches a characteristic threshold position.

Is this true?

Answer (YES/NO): NO